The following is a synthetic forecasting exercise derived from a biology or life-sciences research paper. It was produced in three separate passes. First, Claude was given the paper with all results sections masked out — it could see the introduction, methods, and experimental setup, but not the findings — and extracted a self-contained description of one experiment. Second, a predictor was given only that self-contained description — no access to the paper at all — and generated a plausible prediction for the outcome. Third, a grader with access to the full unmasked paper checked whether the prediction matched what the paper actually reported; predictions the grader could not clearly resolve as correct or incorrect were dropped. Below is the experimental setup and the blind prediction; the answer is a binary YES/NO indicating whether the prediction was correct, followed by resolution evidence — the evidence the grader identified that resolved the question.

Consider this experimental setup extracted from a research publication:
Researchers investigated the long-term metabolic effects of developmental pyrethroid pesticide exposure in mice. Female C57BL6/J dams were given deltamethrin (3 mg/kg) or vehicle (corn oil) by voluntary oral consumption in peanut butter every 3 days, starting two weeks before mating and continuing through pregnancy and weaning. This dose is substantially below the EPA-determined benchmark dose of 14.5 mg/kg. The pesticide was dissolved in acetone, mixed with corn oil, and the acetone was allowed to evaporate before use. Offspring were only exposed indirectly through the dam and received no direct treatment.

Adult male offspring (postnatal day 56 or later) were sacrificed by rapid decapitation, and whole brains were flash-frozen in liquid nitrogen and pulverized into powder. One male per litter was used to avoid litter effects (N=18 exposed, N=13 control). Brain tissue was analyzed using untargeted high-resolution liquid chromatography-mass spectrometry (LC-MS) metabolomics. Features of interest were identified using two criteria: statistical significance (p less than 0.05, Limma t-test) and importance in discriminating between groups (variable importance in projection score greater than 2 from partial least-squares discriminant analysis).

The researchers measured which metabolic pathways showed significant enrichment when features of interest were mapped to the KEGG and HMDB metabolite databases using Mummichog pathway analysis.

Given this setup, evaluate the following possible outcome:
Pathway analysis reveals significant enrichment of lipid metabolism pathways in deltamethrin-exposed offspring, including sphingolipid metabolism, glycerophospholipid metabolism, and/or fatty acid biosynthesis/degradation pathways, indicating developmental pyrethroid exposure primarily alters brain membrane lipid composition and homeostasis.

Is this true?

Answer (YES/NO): NO